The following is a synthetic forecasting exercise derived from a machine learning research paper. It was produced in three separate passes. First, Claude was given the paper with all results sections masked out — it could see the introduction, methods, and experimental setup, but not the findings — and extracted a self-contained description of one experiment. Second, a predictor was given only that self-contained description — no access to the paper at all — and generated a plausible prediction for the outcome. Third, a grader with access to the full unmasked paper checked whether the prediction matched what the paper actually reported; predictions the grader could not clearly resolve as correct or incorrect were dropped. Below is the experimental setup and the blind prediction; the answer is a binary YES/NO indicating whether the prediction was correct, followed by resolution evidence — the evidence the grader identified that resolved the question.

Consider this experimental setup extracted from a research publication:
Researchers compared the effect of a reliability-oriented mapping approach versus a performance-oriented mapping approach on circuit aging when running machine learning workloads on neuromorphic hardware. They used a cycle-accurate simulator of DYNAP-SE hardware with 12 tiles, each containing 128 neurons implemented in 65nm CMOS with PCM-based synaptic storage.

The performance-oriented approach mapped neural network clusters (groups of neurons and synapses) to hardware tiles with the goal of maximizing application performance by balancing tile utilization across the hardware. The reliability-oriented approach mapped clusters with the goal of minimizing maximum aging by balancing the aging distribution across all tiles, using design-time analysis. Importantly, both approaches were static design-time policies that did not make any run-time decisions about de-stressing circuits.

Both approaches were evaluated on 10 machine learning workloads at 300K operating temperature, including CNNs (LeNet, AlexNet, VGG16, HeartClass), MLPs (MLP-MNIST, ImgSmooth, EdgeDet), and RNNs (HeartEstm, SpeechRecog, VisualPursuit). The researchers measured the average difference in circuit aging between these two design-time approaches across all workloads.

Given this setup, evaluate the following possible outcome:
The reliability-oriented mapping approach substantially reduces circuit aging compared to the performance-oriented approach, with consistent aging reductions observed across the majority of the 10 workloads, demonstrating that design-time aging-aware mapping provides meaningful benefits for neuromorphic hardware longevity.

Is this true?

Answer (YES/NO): NO